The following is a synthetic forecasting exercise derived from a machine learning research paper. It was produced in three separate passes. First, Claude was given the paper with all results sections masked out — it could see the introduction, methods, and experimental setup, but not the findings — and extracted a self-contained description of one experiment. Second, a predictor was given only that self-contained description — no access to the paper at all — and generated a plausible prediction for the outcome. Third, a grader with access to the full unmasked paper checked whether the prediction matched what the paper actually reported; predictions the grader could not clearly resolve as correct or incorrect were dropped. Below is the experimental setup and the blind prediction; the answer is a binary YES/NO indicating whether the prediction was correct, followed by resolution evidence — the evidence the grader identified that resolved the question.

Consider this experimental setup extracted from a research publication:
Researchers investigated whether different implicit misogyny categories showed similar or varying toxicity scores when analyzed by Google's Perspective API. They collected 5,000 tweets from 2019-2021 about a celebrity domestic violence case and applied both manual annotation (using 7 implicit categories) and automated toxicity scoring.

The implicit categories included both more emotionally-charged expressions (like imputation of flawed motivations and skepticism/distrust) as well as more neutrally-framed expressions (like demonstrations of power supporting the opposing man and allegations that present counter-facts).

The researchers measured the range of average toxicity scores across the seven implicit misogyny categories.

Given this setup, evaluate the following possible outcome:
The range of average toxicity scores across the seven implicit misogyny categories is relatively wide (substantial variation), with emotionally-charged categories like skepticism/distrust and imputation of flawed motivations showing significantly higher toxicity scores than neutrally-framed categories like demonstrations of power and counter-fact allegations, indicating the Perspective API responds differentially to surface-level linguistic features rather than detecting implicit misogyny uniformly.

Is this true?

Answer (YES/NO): NO